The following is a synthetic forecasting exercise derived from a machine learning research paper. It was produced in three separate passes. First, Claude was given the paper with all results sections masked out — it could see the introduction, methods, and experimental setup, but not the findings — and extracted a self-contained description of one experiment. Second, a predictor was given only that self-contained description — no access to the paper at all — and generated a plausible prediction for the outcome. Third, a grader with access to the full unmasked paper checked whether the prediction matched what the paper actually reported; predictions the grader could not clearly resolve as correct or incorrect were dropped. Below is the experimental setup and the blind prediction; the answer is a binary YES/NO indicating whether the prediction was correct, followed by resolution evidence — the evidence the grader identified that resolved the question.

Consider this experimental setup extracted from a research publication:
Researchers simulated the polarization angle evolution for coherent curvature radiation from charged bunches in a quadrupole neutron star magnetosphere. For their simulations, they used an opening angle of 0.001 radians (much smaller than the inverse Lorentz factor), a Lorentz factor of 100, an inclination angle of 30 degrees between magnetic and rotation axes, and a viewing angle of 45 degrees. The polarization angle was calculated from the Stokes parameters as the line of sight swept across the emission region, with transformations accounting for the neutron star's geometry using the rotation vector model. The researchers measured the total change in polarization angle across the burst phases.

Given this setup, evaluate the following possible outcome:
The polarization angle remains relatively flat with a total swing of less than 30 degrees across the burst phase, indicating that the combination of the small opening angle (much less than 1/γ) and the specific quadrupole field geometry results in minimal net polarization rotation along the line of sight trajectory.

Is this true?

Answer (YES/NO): YES